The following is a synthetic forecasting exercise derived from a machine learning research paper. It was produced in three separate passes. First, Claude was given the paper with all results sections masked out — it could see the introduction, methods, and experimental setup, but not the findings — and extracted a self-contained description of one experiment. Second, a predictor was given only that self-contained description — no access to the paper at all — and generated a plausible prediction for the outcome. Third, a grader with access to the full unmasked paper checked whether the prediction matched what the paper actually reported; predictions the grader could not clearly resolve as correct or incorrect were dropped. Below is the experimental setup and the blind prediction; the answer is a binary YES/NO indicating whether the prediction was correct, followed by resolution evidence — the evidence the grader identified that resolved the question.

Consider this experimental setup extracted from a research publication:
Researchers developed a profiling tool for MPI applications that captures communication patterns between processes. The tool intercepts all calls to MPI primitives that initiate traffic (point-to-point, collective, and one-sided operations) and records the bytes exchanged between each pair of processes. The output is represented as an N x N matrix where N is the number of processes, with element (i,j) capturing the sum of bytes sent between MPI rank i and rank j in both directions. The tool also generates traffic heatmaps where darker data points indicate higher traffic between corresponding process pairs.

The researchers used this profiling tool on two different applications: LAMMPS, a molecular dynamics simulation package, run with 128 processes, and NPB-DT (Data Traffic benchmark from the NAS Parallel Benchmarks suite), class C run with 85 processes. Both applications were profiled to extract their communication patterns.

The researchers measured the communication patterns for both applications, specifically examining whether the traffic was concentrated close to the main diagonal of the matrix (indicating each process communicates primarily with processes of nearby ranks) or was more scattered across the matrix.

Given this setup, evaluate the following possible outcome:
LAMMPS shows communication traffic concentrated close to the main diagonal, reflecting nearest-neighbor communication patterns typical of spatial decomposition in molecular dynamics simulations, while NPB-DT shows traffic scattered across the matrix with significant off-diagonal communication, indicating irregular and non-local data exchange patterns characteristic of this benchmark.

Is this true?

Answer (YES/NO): YES